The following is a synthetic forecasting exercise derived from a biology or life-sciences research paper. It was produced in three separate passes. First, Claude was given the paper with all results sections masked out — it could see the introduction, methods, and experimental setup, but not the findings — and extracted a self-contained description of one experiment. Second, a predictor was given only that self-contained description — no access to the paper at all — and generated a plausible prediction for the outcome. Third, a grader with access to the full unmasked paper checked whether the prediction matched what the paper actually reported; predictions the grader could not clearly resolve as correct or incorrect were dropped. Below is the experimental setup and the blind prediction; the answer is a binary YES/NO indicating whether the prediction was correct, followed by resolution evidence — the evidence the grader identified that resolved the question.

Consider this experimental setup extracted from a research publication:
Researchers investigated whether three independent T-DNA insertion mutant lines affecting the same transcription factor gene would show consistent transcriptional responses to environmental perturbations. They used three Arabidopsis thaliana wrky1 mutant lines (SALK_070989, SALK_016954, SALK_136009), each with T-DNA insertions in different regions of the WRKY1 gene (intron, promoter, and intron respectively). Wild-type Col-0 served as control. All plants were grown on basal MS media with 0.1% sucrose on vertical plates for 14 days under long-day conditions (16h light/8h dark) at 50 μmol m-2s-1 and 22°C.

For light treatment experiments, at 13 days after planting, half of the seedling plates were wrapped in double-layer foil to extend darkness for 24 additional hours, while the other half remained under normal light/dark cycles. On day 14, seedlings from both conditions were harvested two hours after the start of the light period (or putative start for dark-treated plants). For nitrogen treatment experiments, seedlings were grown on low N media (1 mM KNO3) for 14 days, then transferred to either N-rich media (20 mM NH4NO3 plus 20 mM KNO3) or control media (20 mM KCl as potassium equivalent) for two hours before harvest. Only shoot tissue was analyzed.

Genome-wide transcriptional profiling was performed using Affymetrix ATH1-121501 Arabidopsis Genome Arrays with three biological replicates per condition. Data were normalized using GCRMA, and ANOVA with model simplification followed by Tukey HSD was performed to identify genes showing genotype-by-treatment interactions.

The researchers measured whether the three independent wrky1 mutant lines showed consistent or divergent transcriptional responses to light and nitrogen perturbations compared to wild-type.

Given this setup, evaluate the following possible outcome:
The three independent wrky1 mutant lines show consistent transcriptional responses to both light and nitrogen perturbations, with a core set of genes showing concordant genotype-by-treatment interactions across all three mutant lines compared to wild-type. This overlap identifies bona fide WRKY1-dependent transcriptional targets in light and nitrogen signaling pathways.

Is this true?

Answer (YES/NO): YES